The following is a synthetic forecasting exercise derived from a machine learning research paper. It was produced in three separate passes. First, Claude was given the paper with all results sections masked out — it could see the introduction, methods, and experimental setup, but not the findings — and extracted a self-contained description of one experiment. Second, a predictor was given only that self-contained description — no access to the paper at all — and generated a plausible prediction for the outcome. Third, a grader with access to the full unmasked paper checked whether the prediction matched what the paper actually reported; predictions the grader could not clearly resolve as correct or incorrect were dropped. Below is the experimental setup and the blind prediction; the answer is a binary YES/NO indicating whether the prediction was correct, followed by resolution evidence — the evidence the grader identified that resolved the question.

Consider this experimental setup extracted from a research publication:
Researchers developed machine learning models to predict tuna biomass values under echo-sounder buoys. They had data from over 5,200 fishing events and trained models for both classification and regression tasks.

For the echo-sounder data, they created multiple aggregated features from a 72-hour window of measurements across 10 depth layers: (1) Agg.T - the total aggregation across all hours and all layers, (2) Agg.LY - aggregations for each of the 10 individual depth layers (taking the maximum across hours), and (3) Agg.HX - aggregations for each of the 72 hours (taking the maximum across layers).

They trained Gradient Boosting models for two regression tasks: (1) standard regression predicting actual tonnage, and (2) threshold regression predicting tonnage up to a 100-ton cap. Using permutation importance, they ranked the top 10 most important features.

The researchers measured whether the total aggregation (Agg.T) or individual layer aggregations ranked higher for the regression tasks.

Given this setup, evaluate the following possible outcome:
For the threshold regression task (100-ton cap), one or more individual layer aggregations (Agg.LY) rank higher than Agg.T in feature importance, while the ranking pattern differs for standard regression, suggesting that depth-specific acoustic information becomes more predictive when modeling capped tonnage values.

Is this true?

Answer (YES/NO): NO